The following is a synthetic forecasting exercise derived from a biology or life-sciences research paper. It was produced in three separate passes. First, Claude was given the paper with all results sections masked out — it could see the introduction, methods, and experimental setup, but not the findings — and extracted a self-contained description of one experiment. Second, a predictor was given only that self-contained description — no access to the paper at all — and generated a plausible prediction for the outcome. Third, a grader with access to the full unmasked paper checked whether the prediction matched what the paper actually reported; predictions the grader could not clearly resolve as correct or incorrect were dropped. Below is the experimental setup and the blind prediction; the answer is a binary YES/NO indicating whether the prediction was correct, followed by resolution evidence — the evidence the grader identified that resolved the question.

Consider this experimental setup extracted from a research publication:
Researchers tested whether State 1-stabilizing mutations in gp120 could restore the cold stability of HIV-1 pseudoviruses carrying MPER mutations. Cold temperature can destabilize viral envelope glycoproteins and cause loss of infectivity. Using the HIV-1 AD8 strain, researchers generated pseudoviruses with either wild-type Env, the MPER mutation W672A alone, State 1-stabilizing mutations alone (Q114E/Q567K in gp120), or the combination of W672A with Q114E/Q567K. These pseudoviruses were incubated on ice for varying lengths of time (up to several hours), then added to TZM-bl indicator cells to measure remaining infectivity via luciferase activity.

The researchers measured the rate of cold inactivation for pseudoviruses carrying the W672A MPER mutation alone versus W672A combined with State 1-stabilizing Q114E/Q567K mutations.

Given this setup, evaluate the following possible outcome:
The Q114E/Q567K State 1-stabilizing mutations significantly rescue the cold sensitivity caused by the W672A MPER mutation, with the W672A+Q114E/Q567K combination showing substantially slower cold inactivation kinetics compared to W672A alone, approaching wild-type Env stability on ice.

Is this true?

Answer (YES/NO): YES